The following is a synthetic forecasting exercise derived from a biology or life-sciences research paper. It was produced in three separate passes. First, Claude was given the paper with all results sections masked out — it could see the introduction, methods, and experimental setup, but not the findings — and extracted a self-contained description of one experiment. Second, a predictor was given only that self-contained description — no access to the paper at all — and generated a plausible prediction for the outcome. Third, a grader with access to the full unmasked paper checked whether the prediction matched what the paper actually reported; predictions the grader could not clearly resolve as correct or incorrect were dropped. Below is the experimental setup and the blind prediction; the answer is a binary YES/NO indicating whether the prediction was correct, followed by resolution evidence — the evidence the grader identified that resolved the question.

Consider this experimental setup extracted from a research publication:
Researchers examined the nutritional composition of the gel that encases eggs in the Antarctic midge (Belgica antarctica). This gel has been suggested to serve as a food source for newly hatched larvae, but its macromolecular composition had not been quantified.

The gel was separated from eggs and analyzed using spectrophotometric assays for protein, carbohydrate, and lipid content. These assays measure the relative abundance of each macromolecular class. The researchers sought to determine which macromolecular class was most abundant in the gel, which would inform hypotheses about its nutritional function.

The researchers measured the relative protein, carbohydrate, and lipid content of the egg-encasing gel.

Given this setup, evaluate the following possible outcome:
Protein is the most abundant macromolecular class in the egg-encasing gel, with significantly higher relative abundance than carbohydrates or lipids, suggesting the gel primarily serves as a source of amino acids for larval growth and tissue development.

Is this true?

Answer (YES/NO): YES